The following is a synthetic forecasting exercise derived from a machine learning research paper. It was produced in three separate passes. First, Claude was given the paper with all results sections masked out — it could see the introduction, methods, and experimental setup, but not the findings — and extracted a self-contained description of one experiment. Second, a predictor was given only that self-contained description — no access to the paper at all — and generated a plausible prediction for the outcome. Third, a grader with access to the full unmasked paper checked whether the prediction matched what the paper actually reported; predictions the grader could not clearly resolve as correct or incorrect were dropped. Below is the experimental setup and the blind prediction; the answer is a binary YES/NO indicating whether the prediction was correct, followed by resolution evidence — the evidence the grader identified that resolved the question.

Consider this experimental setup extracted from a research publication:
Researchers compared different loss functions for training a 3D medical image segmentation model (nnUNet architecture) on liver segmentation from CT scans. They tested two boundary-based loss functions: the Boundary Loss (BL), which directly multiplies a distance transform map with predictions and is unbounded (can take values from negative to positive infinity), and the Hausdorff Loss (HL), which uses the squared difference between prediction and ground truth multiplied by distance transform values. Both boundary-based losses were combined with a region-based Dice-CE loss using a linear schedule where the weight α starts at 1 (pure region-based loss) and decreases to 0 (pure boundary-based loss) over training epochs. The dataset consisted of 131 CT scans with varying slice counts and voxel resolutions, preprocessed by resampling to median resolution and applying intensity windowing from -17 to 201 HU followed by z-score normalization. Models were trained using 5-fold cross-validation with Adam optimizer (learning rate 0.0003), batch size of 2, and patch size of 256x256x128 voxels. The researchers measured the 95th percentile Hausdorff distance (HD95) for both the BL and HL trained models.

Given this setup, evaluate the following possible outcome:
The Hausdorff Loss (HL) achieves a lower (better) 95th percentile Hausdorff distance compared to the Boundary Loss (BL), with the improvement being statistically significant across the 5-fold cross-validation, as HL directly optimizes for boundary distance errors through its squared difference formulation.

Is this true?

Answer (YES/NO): NO